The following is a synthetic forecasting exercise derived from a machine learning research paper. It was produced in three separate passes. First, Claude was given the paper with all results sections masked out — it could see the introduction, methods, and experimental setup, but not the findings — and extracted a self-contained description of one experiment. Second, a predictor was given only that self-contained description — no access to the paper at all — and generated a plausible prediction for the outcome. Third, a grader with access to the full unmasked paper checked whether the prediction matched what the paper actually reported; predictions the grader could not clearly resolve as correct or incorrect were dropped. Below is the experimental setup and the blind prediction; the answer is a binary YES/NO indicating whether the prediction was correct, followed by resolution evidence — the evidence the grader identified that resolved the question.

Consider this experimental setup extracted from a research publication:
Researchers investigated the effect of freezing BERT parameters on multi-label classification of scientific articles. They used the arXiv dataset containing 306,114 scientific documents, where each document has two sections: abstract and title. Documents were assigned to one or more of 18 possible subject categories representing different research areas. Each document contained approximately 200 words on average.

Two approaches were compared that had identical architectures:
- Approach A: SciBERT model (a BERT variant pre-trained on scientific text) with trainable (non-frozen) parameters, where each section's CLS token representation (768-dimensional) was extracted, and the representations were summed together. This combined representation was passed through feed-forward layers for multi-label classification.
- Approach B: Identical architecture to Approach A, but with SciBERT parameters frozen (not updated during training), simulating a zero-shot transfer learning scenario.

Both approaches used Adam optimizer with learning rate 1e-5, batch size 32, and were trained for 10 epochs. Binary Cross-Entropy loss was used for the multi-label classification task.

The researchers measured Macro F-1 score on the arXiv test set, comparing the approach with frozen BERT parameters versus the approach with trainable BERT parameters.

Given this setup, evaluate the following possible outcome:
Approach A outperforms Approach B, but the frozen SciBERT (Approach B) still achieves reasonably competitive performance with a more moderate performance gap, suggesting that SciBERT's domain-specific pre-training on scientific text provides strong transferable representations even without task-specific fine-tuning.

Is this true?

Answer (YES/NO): YES